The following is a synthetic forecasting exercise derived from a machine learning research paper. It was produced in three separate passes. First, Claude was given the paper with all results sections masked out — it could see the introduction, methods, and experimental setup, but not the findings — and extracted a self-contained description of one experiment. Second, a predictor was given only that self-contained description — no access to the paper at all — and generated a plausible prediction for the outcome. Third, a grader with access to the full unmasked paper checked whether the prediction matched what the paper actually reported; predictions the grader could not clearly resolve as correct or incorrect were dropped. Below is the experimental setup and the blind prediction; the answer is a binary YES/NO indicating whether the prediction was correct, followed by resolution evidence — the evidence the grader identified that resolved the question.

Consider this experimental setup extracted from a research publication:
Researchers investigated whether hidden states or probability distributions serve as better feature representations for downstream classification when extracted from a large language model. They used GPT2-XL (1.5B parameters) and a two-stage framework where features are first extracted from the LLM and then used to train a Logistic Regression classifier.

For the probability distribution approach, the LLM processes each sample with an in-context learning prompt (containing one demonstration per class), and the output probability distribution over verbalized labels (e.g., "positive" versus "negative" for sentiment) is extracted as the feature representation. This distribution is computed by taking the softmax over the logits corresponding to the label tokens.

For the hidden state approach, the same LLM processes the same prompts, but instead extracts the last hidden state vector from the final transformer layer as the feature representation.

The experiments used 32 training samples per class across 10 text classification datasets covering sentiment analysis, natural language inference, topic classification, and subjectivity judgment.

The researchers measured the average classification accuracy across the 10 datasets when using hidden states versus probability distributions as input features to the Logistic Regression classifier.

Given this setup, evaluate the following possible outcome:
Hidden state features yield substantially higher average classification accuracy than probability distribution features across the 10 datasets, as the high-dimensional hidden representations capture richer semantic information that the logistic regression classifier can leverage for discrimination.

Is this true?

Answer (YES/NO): YES